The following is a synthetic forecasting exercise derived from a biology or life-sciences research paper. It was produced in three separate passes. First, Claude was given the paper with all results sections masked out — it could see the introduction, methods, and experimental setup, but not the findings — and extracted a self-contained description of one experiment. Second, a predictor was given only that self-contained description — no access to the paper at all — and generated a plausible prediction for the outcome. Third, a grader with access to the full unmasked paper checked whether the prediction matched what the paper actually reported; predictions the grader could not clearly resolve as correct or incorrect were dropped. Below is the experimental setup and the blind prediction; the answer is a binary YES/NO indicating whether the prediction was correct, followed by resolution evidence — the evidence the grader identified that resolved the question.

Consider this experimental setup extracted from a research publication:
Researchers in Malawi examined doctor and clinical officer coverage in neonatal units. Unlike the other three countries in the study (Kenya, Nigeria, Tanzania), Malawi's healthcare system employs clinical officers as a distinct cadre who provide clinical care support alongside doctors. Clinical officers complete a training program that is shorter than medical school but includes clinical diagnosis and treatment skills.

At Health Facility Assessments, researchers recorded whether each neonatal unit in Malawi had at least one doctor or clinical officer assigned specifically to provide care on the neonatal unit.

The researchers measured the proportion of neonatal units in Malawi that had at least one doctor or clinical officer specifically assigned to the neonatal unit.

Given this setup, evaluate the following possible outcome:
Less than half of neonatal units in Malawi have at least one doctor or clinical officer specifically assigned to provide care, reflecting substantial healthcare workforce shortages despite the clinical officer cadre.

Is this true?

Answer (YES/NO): NO